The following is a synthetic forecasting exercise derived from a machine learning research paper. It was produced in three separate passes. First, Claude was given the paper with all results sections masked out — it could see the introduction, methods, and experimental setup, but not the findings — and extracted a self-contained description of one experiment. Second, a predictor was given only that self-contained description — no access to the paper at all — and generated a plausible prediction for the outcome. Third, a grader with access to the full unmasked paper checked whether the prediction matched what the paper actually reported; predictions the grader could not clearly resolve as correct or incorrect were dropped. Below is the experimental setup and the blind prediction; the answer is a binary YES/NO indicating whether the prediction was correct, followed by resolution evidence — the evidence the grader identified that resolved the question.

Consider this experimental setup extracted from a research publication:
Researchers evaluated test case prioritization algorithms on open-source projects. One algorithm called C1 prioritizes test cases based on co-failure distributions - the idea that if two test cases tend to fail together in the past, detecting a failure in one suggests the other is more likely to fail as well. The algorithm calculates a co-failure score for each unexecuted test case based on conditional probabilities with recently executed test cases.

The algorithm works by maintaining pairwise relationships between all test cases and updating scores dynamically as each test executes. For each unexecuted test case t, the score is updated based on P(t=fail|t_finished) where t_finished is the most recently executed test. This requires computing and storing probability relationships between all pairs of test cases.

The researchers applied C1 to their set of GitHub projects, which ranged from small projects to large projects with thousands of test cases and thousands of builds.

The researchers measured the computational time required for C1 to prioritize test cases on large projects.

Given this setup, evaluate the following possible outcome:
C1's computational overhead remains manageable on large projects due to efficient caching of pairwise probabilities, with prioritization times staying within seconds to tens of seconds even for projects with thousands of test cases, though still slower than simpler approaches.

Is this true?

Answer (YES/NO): NO